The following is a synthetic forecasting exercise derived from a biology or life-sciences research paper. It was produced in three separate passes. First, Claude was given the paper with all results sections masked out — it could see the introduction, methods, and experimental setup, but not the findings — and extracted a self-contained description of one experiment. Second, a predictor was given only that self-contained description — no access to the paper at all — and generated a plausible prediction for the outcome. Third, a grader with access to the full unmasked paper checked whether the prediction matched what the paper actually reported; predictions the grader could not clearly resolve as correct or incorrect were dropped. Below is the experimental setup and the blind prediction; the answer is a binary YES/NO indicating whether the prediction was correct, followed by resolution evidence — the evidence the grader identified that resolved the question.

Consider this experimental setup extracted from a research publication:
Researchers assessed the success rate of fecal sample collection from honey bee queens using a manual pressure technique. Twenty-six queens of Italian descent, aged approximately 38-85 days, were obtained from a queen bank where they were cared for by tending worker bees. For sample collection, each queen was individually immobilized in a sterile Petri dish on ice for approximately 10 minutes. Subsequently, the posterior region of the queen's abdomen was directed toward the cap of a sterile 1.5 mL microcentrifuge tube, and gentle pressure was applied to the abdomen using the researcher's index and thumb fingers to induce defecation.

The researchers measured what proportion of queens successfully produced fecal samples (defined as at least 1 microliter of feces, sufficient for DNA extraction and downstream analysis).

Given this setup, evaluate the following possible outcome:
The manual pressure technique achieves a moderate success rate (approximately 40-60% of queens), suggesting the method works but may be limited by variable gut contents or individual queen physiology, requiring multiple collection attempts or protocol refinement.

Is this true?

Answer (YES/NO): NO